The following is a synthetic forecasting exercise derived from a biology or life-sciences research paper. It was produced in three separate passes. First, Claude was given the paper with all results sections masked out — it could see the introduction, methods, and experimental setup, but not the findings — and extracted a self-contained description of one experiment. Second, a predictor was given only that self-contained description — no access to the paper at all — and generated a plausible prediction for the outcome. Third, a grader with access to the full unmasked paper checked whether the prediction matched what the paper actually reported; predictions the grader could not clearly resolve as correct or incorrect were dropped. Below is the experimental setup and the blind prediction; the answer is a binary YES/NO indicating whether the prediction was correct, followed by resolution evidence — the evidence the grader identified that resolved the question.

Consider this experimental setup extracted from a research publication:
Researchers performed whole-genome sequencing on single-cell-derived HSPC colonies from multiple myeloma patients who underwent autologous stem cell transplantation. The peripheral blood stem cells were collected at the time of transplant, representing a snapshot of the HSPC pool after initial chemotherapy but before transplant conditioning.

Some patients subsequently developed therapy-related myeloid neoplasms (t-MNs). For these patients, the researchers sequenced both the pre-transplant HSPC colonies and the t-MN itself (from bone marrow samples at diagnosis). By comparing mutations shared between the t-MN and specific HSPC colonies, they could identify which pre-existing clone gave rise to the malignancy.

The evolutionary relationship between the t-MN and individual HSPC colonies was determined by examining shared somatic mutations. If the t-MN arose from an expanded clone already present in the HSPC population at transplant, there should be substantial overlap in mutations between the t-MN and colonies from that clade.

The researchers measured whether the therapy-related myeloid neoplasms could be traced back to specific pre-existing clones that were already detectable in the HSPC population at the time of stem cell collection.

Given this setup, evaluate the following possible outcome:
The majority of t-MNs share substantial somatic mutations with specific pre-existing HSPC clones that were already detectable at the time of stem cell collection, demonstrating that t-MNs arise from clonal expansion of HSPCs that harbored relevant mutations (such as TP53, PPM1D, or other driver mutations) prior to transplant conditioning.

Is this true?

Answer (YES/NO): YES